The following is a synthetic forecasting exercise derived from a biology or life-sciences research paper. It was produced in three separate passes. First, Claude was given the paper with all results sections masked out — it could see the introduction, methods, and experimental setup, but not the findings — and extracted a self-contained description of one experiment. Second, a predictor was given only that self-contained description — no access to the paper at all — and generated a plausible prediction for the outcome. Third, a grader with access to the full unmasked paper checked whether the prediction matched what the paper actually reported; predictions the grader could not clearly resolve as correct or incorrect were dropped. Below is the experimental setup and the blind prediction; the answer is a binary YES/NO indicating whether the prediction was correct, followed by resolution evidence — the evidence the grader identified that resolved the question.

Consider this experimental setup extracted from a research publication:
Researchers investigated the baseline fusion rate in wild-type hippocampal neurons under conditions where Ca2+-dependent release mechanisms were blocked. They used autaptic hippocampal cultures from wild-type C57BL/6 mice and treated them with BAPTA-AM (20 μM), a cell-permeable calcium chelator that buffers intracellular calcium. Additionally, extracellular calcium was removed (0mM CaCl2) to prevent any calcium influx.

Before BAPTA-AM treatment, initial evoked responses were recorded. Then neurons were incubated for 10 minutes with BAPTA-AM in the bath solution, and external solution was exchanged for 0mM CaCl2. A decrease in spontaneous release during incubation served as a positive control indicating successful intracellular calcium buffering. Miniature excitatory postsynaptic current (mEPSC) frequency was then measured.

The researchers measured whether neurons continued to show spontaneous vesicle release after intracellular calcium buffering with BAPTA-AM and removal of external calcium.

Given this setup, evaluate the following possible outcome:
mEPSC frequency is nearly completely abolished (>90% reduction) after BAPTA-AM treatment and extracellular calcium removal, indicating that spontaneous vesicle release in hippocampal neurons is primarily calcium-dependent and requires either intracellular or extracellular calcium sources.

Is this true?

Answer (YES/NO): NO